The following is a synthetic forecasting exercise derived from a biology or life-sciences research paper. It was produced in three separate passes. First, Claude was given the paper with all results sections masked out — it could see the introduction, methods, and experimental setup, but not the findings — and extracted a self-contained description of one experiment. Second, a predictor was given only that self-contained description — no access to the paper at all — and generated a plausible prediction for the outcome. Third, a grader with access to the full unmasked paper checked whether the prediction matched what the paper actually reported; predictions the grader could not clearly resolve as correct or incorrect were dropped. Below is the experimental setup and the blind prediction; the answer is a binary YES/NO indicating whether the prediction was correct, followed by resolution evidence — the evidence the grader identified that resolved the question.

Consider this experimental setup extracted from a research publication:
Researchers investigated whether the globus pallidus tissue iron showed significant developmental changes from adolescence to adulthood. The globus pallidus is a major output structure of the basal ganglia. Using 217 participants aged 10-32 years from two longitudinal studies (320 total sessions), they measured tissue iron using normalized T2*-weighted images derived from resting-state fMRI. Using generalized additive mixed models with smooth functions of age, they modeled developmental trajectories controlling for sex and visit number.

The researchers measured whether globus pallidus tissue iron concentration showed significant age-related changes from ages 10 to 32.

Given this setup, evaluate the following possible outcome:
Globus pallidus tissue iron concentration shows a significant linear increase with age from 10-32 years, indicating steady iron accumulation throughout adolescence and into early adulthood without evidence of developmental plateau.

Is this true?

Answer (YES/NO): NO